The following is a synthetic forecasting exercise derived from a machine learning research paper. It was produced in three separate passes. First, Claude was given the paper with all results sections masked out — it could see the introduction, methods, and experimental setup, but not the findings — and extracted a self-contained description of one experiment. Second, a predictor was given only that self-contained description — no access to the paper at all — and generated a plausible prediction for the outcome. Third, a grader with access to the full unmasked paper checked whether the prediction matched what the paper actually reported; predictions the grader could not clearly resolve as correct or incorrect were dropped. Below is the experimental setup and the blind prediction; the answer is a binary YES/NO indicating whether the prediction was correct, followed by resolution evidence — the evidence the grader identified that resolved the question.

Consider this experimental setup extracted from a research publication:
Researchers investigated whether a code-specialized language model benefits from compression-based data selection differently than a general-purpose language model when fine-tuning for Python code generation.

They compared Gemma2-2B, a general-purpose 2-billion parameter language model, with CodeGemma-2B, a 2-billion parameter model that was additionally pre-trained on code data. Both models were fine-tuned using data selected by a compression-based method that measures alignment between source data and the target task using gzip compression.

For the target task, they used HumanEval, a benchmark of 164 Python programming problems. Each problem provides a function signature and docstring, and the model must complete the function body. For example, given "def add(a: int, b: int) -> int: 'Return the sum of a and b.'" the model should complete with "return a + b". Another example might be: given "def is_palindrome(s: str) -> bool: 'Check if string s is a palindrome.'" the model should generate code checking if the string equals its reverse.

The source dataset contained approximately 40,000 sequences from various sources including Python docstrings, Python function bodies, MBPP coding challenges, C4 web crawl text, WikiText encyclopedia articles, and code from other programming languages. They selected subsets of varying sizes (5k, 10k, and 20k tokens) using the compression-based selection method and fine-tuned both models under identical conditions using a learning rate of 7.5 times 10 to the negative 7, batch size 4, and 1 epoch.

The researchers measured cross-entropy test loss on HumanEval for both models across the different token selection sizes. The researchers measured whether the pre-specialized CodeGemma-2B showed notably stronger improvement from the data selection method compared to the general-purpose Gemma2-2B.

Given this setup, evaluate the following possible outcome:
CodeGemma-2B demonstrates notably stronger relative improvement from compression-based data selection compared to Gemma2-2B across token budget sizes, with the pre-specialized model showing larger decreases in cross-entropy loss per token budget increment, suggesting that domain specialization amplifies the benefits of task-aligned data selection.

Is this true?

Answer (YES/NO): YES